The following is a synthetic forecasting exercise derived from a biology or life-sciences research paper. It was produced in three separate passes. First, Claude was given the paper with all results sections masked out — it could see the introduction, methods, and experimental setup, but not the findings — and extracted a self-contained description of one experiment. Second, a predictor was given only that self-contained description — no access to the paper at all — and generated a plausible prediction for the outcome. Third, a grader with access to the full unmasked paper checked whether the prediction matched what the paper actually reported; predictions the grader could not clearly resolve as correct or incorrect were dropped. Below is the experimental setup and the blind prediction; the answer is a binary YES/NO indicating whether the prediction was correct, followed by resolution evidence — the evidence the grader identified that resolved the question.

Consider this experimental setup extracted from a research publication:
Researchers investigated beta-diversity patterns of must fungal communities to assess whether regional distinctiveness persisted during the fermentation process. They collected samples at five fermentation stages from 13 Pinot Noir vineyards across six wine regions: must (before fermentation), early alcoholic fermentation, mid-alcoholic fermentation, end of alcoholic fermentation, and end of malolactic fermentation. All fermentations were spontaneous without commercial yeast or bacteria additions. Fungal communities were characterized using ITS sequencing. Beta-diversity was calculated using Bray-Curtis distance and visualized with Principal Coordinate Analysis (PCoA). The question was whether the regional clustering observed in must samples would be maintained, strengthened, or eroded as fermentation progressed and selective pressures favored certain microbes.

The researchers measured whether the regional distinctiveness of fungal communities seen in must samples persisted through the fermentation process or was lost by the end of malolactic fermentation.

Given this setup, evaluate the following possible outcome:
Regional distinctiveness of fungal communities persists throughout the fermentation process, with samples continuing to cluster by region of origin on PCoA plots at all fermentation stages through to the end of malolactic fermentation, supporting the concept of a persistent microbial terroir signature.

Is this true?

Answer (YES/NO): NO